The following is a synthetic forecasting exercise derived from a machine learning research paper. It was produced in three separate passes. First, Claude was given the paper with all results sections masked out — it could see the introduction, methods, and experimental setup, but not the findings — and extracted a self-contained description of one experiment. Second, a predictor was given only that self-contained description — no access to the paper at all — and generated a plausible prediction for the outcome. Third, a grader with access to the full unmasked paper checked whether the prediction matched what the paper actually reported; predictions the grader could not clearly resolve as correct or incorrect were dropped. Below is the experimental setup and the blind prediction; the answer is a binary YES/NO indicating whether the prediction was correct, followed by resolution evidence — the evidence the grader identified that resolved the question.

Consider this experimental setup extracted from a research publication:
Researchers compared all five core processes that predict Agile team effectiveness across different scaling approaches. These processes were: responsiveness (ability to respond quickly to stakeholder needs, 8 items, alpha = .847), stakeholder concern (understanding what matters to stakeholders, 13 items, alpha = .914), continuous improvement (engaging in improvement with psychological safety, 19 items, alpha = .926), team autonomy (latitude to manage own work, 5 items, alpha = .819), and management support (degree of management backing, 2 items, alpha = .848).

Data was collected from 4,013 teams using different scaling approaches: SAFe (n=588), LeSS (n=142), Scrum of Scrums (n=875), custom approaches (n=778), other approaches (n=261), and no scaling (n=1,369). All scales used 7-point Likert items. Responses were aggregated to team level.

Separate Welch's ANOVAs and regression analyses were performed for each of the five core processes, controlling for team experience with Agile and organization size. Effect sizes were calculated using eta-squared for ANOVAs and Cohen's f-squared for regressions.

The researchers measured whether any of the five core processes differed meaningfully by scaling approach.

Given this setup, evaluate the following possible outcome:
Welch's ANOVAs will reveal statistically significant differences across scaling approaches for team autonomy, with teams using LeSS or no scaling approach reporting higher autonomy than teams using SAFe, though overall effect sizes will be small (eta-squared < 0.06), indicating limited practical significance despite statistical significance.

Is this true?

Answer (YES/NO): NO